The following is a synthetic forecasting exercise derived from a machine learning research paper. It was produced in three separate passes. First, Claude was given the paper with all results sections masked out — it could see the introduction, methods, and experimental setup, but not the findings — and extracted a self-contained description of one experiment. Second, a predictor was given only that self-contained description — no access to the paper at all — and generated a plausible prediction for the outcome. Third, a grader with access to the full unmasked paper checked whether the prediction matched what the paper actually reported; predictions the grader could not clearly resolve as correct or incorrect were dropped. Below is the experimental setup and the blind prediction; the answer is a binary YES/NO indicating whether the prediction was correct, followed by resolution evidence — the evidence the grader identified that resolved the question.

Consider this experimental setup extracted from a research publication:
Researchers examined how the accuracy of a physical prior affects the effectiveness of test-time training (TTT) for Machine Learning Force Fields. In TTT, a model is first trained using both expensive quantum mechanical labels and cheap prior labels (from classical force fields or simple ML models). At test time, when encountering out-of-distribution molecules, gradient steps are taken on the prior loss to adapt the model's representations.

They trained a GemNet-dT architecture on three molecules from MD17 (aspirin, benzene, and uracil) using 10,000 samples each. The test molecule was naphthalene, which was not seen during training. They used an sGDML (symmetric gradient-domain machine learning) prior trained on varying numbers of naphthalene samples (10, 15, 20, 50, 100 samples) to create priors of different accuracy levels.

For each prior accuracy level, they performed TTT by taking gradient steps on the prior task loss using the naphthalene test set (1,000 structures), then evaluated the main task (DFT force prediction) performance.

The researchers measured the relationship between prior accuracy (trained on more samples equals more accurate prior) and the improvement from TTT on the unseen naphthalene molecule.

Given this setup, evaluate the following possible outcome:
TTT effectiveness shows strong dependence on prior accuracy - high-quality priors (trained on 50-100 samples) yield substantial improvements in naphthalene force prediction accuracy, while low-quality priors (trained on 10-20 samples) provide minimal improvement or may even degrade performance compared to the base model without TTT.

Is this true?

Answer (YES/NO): NO